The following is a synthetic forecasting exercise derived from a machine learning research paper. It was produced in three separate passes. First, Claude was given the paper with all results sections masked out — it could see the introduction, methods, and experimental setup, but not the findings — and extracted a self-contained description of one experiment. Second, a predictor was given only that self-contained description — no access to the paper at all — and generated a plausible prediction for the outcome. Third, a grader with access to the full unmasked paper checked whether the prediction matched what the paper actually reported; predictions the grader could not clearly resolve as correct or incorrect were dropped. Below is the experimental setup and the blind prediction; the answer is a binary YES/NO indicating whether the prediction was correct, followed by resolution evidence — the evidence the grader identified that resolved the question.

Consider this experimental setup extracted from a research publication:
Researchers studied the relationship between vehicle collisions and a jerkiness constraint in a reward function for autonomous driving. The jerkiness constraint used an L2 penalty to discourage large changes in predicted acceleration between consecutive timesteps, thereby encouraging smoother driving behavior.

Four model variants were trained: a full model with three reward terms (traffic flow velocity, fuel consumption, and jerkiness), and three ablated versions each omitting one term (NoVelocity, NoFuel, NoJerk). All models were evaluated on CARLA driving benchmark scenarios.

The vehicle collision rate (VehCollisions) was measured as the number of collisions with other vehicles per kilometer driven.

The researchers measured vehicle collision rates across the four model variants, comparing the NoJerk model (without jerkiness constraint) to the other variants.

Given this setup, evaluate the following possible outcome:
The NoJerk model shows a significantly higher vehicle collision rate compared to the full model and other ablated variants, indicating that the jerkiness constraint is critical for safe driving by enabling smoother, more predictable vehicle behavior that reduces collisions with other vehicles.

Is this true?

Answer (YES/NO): NO